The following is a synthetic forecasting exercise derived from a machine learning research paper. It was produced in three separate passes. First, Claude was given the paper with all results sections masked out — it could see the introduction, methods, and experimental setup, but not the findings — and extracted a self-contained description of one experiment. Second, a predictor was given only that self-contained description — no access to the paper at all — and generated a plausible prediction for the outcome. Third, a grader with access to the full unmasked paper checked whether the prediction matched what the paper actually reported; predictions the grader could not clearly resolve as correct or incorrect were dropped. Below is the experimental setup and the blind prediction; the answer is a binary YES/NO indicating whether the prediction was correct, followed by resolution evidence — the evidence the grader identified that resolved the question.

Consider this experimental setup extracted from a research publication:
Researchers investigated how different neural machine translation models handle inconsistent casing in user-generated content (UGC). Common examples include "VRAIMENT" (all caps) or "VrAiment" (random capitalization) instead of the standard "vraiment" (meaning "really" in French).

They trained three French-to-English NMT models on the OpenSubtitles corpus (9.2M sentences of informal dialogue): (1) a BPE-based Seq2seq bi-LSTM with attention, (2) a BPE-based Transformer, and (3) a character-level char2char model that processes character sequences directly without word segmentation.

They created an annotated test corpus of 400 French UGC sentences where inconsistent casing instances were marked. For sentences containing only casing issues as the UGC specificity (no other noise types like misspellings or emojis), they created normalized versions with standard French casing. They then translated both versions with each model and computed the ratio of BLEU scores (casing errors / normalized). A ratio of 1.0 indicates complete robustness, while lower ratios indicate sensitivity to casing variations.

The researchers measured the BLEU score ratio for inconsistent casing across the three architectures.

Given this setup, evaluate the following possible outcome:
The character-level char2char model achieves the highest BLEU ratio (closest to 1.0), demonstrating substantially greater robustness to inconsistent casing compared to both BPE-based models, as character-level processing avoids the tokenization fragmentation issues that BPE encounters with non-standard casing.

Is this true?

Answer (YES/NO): NO